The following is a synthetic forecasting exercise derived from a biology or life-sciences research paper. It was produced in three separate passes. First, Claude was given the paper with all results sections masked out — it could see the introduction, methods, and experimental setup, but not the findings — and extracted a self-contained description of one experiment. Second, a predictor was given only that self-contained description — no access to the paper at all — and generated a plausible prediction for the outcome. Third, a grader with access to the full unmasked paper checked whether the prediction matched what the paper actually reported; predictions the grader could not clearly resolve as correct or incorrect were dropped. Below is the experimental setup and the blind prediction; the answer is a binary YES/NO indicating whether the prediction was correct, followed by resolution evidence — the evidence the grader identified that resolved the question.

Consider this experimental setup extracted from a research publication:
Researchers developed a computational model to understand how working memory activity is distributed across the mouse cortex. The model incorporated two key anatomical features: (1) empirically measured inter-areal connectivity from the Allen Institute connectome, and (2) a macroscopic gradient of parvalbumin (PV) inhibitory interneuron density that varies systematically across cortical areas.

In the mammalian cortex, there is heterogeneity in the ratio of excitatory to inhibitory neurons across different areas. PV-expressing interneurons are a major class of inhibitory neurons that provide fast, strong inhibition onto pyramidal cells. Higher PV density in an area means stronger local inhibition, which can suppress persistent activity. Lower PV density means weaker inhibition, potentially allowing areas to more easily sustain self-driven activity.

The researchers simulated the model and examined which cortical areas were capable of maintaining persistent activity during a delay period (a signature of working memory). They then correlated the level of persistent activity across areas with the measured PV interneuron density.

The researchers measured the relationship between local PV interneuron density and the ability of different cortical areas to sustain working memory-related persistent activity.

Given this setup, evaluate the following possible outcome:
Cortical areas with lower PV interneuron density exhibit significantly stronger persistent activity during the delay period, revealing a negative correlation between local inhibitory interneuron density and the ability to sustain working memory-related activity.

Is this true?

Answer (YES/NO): YES